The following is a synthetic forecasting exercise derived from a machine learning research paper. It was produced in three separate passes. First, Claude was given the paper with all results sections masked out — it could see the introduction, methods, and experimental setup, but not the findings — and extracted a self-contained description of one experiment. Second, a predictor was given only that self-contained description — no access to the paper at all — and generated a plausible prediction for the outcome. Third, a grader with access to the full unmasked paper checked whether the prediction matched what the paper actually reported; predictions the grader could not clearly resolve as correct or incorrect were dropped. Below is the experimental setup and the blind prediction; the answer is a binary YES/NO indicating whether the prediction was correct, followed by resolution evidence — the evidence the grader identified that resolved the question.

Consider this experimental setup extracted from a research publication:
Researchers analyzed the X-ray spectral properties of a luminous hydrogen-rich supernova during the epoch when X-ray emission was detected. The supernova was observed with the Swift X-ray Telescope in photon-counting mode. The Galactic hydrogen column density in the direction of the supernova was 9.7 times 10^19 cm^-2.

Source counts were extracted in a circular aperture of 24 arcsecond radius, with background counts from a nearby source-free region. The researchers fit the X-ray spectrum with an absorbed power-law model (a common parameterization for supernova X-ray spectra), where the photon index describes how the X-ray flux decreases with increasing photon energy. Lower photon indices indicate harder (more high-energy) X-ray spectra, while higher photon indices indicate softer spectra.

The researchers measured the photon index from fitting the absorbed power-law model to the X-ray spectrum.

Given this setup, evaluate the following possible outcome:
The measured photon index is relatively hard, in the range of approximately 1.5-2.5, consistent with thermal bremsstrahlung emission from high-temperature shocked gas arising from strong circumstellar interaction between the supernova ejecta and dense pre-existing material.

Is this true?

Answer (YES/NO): NO